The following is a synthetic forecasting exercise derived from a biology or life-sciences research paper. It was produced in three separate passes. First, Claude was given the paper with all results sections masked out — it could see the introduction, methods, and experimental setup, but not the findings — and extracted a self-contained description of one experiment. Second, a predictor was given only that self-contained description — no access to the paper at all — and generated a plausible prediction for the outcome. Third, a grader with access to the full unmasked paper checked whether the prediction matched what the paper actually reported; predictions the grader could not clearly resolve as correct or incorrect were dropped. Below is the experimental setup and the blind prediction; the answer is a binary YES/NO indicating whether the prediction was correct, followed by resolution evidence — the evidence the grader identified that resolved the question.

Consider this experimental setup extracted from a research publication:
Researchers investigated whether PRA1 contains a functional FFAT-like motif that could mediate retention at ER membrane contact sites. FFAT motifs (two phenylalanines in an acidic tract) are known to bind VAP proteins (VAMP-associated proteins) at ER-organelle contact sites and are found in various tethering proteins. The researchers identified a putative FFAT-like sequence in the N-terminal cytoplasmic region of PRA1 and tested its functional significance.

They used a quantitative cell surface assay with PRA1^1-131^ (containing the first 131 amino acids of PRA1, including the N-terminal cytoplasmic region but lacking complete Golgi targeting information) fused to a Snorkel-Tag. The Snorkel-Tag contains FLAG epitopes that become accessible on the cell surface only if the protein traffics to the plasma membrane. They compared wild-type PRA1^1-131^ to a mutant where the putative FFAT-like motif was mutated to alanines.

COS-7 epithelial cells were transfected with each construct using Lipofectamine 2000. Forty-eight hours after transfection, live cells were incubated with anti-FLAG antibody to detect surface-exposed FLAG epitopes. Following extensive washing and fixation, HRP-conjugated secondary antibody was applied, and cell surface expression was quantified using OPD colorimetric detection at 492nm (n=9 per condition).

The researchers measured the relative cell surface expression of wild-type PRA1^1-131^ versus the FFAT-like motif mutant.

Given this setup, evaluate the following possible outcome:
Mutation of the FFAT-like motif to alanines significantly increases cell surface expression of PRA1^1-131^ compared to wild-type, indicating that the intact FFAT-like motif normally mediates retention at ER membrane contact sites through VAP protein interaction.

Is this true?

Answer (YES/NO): NO